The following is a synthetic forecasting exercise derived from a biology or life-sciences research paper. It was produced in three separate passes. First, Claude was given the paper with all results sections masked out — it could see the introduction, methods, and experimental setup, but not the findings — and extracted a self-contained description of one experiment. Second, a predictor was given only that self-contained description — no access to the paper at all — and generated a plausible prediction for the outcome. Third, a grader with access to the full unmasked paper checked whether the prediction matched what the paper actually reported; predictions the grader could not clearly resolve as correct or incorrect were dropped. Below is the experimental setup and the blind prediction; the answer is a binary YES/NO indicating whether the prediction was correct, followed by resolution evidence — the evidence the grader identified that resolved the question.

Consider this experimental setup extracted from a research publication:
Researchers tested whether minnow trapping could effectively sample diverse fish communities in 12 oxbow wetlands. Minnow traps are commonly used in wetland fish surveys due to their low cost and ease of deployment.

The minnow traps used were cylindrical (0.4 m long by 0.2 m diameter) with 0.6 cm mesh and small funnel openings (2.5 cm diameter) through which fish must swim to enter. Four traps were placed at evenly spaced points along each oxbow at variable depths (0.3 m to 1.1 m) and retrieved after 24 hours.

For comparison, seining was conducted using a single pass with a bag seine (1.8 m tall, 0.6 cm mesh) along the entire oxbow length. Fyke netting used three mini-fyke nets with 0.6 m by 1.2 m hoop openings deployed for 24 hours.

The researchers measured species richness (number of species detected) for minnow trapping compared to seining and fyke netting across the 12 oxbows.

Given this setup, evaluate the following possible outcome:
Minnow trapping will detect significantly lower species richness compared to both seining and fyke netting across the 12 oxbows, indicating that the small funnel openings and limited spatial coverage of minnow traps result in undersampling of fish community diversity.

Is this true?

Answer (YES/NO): YES